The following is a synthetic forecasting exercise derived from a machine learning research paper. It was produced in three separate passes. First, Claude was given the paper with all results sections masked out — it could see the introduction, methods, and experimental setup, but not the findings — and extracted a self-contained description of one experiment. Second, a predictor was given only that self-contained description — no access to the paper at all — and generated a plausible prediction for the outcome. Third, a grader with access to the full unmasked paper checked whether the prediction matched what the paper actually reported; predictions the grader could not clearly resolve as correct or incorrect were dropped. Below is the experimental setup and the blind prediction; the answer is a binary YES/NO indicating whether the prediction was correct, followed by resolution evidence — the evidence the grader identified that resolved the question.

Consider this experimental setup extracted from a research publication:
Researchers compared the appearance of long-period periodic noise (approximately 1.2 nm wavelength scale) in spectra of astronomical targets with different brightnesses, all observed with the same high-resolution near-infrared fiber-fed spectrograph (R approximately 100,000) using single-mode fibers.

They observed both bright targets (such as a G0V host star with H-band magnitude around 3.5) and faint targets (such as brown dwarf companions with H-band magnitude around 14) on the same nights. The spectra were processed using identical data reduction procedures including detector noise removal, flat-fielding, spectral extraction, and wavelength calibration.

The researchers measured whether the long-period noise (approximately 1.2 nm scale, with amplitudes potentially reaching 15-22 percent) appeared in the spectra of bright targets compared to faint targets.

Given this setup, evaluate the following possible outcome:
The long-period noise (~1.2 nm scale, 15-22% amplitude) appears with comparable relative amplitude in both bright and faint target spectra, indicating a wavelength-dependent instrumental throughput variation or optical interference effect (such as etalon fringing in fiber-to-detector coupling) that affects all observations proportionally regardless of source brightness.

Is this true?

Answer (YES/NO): NO